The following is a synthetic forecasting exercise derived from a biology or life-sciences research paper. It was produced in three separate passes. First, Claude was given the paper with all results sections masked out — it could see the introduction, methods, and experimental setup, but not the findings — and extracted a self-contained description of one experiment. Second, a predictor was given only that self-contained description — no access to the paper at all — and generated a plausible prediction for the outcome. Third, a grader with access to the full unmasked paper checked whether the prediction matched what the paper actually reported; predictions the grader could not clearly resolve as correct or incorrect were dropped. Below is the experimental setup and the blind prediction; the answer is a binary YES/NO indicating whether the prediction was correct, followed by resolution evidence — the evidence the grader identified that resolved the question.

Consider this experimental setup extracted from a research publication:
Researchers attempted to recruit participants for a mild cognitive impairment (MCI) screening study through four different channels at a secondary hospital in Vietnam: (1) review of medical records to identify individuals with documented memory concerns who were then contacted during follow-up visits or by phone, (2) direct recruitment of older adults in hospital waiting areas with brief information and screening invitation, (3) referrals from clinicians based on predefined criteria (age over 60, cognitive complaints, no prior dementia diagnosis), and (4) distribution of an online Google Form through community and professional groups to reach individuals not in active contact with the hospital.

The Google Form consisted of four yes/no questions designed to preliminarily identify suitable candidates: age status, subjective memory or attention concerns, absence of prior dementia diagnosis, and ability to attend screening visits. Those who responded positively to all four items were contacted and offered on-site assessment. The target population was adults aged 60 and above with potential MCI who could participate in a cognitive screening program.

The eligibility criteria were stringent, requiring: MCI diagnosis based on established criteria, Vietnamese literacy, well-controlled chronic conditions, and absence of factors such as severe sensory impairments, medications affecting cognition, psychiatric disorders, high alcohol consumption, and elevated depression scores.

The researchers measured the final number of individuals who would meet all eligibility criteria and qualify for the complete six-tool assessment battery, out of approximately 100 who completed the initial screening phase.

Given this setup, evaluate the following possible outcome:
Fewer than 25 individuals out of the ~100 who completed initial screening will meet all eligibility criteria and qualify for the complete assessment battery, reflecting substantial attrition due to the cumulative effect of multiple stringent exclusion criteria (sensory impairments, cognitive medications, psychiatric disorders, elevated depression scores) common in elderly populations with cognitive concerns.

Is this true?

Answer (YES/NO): NO